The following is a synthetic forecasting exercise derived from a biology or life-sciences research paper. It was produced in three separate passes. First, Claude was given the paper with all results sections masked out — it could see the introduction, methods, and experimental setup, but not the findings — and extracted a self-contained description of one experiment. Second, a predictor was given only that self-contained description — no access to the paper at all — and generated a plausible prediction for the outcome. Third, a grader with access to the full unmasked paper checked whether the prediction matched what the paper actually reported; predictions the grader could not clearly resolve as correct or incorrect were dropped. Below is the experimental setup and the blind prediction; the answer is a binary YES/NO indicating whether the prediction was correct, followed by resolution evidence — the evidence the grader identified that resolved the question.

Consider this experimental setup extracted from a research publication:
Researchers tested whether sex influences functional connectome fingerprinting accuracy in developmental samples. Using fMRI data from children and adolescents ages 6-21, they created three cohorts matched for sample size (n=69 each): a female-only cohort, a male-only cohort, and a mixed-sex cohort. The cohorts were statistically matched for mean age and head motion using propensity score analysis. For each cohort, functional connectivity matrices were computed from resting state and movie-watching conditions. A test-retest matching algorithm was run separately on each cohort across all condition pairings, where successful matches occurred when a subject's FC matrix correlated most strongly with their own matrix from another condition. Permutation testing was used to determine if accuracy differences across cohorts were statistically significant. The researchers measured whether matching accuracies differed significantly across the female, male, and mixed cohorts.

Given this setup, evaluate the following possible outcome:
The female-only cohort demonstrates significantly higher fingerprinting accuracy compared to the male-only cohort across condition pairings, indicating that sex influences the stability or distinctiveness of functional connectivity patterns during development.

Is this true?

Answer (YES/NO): NO